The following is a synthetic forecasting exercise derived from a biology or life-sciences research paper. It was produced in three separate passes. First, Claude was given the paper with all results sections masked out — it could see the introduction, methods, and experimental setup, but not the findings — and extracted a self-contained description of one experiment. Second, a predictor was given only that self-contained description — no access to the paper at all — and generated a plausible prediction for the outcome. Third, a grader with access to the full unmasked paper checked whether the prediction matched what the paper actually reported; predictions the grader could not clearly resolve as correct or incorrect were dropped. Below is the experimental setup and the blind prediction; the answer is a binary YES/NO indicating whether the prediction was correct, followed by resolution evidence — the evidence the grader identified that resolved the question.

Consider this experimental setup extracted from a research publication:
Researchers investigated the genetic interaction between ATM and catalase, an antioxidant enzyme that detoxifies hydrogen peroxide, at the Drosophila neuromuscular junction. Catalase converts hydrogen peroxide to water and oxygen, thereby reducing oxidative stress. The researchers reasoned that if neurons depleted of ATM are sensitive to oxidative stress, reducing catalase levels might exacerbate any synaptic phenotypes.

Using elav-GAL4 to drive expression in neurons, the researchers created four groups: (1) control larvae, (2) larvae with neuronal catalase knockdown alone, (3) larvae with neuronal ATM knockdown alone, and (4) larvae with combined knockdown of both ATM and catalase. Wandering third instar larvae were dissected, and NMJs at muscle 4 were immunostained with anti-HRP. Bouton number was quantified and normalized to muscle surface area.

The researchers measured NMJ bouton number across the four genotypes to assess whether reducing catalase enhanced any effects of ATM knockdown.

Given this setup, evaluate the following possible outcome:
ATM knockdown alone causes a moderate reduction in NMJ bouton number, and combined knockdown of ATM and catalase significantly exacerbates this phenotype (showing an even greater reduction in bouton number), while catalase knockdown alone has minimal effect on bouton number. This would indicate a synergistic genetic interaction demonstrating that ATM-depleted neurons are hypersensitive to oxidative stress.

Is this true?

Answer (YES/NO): NO